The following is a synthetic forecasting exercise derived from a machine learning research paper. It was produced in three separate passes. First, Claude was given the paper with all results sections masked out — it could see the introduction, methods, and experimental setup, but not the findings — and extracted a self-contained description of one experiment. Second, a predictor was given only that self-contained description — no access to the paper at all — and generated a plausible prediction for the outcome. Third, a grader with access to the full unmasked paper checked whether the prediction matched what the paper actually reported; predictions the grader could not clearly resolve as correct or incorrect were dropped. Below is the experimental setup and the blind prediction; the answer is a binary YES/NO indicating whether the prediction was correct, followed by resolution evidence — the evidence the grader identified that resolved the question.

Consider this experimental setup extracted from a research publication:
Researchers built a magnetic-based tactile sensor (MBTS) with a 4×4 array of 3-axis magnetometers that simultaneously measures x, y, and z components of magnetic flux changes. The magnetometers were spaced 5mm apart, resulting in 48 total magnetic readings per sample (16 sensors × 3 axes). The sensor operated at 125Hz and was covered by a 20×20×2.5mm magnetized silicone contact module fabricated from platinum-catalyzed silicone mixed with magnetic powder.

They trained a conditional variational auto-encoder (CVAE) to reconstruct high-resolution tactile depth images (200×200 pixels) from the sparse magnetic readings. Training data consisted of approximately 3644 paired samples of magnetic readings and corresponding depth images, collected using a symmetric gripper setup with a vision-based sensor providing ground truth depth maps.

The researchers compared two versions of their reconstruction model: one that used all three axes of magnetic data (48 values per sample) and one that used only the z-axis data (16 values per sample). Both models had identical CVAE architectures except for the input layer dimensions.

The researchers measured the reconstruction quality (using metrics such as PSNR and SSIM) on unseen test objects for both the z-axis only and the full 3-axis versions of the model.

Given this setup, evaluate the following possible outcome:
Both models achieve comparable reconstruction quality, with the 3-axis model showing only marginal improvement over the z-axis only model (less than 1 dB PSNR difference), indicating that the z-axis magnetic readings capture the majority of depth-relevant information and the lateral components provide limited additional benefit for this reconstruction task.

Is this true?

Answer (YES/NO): NO